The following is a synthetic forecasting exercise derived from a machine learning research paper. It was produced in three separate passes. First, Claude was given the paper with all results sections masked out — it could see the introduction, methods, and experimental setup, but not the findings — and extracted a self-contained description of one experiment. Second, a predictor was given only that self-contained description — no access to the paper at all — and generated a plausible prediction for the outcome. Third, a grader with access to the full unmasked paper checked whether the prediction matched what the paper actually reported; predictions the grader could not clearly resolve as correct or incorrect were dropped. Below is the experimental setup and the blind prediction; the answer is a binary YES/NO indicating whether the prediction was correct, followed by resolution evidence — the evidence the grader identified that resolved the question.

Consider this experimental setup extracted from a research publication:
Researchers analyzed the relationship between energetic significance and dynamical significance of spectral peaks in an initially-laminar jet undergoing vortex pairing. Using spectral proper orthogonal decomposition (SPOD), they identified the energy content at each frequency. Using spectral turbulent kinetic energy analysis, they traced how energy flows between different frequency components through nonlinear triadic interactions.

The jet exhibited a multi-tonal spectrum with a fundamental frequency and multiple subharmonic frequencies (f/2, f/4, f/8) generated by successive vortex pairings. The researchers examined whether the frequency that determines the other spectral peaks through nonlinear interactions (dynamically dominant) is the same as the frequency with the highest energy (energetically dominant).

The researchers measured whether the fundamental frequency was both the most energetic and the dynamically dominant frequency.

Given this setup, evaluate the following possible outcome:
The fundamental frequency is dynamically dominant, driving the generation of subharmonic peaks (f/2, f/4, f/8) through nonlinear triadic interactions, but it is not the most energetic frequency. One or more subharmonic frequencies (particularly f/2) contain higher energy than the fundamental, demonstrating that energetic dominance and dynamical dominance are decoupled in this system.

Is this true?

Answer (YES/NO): YES